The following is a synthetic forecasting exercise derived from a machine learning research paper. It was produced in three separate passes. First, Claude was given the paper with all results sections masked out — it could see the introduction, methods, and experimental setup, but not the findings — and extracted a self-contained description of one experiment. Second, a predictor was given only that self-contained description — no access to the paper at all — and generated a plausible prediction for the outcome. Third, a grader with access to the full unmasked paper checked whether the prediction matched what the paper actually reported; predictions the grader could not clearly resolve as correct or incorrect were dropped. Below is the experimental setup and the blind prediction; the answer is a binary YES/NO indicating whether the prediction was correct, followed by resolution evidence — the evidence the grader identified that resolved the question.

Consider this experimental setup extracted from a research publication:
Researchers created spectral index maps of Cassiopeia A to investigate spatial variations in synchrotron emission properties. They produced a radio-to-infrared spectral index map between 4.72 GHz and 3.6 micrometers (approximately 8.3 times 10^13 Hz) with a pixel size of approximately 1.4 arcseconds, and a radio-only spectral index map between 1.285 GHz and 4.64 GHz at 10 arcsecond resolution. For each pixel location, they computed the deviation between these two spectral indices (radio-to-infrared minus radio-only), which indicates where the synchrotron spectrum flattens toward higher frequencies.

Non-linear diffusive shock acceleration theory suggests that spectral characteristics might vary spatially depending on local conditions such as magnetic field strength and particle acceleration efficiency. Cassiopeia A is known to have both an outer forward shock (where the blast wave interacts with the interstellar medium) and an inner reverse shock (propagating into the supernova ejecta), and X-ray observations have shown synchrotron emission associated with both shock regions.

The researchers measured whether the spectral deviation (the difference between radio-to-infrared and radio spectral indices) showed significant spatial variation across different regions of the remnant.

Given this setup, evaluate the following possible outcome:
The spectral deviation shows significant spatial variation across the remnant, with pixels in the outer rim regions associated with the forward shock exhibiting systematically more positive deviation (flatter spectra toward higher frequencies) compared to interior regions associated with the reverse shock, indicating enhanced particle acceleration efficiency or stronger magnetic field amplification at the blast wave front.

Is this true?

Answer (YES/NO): YES